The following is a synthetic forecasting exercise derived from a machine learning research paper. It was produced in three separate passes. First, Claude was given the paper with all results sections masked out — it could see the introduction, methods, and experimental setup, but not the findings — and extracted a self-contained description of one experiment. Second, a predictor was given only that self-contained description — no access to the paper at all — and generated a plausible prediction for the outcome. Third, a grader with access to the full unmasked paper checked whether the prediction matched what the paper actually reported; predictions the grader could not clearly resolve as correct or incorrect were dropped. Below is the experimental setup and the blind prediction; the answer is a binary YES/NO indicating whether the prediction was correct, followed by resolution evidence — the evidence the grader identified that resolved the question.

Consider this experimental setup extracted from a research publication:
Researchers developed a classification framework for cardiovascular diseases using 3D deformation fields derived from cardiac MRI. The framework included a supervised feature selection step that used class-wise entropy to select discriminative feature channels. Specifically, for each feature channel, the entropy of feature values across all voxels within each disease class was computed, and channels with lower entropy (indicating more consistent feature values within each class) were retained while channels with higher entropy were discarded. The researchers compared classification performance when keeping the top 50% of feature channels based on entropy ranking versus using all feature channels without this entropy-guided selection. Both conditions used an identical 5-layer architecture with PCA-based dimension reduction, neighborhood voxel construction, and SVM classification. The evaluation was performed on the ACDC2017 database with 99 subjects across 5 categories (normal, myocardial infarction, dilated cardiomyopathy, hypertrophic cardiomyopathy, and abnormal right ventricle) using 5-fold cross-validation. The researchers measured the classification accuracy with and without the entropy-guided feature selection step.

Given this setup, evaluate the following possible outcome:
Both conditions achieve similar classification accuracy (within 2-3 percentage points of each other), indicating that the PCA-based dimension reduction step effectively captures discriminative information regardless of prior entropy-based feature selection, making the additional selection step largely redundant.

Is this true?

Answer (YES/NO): NO